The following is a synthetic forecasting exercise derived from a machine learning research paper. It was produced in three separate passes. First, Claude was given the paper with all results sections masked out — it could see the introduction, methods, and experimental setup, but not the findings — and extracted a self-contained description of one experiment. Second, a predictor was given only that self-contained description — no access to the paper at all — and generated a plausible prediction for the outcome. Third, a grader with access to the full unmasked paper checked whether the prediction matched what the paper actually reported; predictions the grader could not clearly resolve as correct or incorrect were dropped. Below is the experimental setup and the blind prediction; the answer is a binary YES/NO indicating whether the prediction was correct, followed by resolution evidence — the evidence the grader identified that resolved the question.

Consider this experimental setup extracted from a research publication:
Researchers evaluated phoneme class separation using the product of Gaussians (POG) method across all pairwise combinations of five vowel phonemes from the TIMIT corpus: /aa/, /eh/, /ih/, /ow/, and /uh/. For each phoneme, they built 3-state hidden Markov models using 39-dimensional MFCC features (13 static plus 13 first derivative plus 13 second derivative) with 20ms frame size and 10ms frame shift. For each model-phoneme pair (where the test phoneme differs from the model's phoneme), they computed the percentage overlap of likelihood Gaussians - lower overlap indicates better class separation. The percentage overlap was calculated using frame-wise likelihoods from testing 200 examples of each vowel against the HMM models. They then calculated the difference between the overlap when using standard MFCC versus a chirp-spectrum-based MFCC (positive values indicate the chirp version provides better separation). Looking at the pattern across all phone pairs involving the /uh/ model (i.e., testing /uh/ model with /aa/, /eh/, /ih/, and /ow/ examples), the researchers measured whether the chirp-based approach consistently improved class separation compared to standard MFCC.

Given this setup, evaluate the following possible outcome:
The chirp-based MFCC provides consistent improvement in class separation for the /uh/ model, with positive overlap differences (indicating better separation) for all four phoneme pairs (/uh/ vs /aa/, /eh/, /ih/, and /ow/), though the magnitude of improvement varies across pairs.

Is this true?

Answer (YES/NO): NO